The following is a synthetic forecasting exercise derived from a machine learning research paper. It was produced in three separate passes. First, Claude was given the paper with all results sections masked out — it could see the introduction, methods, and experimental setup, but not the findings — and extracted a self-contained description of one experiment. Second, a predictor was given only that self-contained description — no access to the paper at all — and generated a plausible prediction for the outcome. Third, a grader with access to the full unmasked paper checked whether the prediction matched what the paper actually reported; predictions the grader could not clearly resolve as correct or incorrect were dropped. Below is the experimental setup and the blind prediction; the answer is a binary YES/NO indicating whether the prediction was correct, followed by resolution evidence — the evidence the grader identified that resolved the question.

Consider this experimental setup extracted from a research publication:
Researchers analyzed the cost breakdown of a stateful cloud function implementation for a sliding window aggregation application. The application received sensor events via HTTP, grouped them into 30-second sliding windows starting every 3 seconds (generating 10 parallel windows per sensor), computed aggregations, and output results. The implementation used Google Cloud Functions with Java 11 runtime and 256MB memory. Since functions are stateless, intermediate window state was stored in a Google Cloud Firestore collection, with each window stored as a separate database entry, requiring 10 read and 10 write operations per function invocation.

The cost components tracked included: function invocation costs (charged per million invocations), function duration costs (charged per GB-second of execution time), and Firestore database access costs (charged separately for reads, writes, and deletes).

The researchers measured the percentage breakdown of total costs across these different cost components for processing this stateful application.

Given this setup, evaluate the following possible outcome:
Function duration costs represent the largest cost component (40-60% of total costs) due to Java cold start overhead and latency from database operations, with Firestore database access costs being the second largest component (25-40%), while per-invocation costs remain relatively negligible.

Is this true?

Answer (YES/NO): NO